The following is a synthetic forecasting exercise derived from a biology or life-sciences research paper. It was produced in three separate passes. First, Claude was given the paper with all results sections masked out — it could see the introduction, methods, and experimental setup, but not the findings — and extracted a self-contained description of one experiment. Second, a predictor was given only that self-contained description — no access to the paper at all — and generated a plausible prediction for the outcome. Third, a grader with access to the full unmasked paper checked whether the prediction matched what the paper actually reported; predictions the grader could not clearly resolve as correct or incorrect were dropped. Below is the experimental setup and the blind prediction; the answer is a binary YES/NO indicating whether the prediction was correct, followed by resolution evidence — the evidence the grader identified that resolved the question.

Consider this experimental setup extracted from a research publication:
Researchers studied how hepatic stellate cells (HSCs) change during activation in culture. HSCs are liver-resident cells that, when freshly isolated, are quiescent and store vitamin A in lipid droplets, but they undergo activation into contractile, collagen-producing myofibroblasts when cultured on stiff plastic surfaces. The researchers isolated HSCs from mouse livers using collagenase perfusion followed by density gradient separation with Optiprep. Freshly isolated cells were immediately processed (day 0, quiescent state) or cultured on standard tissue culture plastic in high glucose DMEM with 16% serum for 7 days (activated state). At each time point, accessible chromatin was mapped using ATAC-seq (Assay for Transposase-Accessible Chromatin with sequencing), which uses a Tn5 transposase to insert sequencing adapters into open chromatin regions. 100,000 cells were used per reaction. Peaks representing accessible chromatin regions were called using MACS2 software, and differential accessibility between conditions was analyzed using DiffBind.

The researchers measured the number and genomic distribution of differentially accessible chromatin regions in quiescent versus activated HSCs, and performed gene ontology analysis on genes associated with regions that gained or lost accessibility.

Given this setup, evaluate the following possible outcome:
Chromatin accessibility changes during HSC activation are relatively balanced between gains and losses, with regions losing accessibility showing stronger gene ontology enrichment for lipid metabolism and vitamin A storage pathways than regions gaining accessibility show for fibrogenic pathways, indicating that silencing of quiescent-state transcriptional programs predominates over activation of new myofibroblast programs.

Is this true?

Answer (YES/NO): NO